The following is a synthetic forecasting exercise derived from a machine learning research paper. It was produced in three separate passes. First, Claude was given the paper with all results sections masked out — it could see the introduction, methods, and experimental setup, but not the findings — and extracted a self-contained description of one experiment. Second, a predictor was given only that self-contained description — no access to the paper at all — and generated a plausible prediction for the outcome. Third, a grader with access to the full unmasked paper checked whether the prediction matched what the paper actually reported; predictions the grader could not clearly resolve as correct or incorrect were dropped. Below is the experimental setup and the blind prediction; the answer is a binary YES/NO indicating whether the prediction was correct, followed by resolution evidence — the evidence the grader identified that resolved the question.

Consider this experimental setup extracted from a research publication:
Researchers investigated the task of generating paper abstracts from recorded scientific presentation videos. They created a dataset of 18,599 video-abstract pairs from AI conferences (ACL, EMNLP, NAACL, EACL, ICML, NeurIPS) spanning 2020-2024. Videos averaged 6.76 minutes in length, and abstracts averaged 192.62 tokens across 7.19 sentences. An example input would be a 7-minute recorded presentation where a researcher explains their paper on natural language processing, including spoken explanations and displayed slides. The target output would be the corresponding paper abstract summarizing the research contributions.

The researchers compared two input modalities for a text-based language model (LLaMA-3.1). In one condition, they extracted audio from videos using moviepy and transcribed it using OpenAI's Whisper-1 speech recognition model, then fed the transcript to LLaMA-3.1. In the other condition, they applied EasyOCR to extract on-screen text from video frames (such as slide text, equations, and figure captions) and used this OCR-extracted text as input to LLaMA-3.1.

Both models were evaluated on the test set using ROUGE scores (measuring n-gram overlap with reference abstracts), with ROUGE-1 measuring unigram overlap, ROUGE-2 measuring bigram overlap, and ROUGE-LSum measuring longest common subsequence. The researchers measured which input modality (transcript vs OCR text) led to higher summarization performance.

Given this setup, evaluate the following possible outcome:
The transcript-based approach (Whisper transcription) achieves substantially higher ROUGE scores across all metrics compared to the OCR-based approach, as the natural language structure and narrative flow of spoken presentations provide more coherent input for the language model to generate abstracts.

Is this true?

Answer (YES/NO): NO